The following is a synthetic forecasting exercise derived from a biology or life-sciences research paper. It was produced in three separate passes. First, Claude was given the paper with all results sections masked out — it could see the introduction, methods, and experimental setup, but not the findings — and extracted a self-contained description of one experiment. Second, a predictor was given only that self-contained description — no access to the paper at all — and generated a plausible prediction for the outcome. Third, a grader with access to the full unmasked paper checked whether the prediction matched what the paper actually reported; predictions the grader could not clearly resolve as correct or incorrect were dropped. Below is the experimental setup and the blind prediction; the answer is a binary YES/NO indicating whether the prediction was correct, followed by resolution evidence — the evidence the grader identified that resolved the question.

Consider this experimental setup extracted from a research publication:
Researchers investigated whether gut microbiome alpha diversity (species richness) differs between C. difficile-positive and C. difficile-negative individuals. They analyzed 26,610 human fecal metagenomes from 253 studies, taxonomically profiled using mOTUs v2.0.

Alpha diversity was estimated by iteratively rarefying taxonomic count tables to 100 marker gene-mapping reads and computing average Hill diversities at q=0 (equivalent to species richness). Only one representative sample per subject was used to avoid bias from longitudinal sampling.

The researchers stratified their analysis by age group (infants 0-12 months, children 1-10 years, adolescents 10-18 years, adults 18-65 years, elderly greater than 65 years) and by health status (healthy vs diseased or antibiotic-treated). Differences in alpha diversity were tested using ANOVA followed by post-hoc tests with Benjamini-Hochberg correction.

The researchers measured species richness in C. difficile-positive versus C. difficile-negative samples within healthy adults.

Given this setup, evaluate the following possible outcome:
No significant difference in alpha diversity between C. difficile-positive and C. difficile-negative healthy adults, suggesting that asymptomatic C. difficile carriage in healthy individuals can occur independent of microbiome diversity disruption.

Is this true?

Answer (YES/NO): NO